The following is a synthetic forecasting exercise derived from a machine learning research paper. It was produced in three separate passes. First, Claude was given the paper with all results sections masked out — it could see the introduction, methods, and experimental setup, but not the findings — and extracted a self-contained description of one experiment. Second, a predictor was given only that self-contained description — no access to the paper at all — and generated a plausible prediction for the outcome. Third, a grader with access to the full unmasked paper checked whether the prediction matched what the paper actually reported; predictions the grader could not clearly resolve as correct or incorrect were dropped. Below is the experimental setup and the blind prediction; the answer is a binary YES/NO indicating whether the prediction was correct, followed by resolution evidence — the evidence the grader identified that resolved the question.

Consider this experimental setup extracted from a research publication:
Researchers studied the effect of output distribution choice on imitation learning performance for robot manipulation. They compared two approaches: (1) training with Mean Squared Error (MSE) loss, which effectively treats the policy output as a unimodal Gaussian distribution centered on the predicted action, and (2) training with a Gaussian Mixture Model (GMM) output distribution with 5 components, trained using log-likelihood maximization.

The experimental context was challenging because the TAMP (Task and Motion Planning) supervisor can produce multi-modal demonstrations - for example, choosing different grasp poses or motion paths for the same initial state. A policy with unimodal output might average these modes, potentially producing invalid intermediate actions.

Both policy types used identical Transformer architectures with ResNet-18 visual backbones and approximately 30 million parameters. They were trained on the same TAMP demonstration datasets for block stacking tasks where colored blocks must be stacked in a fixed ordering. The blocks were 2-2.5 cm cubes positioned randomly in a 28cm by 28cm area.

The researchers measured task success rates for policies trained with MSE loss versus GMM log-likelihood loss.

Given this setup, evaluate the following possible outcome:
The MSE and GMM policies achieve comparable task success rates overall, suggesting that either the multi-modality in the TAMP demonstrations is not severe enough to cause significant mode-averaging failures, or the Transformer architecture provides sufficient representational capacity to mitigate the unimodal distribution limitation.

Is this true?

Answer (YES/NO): NO